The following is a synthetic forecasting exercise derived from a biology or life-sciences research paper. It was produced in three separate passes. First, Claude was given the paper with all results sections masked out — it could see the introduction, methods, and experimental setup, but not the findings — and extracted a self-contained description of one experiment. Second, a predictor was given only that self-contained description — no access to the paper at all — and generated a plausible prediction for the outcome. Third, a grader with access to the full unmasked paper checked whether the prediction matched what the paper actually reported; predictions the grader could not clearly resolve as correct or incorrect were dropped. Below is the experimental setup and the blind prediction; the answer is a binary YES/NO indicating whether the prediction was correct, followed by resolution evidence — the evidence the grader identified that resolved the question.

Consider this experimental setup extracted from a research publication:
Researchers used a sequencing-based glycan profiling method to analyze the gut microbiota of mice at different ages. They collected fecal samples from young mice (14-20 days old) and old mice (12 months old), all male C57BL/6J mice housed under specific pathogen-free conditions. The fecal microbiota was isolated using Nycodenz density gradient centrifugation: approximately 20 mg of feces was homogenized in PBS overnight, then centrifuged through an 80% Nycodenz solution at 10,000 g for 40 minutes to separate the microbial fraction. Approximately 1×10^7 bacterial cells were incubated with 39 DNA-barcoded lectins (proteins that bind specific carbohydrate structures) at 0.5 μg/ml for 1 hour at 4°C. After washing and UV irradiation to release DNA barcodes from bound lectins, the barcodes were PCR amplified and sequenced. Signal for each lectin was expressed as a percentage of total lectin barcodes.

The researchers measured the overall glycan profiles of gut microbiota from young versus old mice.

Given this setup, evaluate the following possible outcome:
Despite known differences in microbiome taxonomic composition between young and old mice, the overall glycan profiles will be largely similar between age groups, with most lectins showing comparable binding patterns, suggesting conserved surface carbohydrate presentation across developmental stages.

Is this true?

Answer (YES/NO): NO